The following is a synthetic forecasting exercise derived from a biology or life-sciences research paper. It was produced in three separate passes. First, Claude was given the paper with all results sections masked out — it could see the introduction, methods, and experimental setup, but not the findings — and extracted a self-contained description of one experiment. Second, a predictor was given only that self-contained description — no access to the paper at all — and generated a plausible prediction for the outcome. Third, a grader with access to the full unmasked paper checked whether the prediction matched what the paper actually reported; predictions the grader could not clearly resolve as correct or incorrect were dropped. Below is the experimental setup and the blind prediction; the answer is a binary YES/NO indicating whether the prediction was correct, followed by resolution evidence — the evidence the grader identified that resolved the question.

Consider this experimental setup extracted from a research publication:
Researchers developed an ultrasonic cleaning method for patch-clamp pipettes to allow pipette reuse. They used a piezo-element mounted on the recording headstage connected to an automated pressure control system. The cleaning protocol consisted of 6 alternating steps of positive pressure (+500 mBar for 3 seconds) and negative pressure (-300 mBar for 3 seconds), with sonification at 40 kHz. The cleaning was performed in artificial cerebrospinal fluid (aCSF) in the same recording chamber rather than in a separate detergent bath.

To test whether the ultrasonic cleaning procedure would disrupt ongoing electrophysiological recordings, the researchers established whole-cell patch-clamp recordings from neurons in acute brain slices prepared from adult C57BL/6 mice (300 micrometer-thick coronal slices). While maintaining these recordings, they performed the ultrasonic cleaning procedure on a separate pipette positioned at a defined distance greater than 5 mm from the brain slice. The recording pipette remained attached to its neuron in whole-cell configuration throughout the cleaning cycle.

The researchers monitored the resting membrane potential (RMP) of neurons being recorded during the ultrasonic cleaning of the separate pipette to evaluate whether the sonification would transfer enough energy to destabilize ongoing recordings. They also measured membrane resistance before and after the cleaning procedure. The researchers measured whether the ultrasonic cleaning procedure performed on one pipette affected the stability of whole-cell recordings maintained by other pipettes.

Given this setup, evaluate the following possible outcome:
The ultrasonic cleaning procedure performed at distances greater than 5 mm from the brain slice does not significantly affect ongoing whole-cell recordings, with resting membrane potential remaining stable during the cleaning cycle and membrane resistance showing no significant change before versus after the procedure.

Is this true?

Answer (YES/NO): YES